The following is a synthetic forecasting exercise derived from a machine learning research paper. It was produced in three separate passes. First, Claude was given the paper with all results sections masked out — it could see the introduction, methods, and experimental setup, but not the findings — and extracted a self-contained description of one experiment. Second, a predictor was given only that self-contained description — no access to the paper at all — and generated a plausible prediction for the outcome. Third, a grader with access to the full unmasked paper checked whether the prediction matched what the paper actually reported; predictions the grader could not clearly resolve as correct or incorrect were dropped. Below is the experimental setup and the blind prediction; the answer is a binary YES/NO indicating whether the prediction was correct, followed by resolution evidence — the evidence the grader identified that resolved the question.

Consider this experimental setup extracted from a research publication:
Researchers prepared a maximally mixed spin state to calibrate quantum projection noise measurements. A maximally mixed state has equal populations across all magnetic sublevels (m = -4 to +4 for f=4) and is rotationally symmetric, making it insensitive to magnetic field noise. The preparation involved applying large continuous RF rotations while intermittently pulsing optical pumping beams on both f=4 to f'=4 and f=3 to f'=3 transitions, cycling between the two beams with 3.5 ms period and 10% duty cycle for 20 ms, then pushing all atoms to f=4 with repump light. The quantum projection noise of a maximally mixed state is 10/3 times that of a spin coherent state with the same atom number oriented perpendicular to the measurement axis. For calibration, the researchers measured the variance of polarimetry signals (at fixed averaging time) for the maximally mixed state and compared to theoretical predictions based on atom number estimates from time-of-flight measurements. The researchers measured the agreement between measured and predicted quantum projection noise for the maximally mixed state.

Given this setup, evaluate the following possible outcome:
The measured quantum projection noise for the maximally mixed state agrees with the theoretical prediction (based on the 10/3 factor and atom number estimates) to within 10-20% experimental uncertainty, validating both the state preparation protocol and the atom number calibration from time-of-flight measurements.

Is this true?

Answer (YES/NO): YES